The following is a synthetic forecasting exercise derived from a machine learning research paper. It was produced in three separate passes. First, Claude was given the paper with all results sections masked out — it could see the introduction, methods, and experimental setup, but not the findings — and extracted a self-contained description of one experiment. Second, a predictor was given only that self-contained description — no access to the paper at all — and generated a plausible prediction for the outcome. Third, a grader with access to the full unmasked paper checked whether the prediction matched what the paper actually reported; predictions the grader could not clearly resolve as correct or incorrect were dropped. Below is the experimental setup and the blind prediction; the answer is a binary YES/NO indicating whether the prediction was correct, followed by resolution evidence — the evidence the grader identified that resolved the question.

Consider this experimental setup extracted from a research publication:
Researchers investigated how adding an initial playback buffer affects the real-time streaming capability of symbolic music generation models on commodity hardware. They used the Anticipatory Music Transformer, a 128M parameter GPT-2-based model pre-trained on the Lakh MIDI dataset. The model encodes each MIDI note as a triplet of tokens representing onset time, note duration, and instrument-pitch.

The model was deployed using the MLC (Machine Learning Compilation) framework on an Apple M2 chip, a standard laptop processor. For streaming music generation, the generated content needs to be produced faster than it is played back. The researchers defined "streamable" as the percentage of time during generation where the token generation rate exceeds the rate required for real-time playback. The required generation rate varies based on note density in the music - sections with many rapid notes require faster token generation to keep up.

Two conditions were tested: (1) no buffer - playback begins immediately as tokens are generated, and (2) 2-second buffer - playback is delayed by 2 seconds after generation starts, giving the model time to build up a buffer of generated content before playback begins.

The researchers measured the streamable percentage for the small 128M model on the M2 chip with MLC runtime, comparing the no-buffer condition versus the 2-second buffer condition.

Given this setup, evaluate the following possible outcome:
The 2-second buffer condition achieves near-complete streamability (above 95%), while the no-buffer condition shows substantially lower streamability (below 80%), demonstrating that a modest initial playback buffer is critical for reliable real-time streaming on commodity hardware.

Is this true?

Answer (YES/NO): NO